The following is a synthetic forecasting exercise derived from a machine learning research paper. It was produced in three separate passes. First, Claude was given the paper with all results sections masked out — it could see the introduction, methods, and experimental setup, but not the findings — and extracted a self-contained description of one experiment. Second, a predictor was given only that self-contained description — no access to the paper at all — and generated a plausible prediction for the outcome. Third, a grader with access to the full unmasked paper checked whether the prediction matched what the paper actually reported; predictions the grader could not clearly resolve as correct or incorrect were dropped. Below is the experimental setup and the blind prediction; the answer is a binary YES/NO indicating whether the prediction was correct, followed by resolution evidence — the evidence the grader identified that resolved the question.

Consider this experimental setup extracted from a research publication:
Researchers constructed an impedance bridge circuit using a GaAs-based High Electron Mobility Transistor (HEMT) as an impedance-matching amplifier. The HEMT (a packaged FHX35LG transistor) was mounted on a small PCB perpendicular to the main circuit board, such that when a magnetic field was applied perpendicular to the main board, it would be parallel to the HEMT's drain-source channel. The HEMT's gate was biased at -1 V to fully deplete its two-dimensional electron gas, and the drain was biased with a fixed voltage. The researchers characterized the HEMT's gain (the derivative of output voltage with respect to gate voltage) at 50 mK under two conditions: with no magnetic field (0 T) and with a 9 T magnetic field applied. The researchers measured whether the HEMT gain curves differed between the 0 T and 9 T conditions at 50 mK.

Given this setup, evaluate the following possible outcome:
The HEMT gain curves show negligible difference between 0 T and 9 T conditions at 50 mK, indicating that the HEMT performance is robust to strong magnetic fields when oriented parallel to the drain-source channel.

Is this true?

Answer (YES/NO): YES